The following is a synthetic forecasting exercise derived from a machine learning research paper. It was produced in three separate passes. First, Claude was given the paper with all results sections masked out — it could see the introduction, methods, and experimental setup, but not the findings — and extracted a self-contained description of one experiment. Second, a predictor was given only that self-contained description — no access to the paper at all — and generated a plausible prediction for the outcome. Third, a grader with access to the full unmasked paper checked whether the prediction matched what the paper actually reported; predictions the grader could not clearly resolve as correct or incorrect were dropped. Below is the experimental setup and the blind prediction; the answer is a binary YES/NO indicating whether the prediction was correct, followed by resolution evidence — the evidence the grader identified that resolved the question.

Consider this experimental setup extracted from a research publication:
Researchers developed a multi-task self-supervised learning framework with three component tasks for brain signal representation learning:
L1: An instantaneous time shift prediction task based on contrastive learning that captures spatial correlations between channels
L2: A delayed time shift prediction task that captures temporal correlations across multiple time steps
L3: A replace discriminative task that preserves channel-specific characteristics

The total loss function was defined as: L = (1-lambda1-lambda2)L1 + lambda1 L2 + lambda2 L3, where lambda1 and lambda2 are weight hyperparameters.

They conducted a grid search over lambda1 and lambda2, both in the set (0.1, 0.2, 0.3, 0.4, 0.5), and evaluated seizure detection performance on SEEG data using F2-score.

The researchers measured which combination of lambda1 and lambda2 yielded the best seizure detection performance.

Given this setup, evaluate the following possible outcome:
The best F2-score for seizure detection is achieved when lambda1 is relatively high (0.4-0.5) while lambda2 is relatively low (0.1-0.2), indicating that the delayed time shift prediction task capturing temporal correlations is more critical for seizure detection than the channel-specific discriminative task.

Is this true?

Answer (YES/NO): NO